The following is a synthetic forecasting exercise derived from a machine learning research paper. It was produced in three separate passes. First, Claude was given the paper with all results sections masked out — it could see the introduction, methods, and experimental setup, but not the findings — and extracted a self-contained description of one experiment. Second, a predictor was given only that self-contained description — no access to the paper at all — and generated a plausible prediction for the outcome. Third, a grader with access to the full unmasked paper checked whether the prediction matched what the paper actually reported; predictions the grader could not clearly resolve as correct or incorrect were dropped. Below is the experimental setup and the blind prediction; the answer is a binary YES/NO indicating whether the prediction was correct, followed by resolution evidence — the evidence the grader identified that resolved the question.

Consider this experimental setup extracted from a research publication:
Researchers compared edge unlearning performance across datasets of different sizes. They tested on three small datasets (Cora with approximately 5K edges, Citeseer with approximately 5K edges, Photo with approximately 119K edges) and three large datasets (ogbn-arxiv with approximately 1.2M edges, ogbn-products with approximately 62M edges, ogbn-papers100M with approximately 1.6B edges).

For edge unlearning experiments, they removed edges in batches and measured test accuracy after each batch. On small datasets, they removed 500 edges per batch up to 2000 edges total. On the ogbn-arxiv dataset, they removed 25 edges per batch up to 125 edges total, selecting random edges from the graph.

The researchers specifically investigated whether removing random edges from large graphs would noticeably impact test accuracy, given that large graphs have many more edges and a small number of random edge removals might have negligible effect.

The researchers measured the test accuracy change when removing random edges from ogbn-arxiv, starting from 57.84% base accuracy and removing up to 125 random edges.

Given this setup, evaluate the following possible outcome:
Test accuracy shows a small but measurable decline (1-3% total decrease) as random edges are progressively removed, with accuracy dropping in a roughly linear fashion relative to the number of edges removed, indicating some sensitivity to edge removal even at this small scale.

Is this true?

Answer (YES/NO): NO